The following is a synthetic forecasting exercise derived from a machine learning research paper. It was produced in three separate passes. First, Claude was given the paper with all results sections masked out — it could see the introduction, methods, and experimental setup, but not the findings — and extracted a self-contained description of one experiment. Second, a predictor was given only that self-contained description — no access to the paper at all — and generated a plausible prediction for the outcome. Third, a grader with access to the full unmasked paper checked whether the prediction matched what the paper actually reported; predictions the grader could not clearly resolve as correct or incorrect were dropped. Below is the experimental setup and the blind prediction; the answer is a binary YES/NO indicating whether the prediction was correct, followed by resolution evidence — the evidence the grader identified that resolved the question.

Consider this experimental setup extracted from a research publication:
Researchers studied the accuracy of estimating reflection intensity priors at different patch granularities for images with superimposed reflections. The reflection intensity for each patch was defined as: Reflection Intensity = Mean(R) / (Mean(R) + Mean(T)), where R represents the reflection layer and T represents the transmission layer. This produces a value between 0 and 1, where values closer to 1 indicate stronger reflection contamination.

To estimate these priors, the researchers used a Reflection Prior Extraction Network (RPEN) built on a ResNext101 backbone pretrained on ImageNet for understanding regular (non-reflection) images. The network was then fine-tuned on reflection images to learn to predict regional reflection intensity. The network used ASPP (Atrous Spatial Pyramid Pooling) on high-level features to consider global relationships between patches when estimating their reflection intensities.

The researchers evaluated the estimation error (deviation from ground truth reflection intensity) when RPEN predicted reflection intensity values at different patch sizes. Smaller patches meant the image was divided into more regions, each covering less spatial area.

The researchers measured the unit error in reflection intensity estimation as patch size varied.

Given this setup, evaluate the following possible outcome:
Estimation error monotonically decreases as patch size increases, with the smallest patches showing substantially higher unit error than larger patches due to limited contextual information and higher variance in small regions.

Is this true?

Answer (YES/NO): YES